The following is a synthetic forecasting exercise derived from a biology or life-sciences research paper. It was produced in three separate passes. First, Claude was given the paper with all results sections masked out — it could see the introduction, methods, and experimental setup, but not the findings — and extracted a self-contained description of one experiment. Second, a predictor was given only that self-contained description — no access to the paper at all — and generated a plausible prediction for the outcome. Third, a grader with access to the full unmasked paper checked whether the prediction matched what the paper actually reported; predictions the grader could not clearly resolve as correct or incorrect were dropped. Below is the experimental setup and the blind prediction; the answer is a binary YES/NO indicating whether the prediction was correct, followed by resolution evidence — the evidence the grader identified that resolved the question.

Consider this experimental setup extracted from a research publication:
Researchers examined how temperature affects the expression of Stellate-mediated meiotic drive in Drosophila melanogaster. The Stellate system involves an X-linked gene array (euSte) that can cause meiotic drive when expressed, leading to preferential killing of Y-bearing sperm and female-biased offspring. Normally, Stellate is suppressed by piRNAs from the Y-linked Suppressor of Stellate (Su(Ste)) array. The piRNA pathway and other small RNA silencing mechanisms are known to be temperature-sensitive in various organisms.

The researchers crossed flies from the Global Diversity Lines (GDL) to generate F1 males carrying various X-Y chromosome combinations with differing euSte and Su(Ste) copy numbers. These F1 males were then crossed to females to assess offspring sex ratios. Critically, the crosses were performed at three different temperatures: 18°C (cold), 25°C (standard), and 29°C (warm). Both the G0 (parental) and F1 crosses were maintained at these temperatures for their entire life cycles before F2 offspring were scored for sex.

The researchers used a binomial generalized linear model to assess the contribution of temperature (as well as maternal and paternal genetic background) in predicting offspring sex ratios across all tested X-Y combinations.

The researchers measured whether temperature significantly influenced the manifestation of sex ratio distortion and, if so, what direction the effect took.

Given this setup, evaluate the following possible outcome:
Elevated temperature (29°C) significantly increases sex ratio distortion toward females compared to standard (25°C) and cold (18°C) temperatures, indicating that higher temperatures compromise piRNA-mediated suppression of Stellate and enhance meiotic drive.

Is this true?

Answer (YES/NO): NO